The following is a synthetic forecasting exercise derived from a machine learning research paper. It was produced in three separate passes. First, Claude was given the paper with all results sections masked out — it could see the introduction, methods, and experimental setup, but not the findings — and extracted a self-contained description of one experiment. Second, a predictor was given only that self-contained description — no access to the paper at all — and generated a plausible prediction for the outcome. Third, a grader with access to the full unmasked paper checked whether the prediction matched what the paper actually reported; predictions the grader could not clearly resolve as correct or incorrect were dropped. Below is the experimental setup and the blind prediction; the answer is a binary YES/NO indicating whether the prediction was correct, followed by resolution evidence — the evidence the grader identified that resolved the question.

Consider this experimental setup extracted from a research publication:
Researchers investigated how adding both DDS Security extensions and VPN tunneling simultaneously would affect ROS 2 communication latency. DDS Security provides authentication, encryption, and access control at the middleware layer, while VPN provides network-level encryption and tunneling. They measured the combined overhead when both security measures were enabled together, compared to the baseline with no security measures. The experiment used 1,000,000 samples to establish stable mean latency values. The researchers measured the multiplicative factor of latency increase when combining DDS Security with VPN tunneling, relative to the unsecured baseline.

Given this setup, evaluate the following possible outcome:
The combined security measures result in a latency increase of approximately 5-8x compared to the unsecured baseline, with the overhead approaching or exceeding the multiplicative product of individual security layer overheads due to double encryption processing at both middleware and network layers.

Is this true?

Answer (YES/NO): NO